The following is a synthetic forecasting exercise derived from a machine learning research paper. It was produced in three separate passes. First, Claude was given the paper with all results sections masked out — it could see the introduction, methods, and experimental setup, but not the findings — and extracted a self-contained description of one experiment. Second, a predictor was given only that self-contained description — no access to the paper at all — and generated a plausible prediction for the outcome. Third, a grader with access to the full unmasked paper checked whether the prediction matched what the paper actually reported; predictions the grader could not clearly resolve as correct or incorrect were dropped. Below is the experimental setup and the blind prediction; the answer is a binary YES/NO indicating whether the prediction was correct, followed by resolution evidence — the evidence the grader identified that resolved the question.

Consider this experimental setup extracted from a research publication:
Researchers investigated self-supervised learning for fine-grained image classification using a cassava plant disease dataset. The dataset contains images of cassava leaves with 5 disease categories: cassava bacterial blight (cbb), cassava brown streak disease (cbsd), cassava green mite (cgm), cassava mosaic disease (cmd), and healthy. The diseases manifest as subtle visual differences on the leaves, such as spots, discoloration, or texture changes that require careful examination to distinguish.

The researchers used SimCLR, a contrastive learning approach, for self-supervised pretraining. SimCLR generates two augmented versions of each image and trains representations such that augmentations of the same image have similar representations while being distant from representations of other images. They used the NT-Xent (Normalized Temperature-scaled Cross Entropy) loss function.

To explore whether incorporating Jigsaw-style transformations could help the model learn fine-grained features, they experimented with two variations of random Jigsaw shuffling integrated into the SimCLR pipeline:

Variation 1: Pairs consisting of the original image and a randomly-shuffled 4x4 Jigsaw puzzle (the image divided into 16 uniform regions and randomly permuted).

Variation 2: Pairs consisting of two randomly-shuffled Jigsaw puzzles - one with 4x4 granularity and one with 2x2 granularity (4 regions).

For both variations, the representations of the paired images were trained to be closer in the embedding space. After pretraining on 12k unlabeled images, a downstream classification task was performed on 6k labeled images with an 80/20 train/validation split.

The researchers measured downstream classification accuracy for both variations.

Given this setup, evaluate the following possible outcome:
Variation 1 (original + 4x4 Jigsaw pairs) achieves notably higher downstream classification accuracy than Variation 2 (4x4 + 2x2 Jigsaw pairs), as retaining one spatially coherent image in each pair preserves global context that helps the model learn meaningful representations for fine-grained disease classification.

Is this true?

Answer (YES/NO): NO